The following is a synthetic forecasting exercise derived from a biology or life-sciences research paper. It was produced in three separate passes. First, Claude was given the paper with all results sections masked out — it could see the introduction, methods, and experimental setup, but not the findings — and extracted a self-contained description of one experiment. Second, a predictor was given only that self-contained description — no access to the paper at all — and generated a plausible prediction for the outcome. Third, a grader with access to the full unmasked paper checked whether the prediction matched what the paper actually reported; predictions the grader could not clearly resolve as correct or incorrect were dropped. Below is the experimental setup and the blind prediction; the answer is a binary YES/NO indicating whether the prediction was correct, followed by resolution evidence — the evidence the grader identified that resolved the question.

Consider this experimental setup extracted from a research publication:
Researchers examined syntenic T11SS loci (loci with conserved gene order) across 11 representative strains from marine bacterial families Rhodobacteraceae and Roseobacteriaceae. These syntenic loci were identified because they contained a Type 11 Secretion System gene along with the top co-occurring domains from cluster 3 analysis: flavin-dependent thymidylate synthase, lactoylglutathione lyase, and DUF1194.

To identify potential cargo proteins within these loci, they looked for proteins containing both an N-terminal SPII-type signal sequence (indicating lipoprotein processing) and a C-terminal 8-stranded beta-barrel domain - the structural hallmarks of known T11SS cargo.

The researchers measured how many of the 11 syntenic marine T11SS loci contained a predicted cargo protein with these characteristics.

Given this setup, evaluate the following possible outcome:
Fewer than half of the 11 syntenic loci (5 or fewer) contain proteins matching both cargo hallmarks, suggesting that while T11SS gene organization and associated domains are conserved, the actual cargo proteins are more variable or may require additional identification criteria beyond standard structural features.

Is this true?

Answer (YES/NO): NO